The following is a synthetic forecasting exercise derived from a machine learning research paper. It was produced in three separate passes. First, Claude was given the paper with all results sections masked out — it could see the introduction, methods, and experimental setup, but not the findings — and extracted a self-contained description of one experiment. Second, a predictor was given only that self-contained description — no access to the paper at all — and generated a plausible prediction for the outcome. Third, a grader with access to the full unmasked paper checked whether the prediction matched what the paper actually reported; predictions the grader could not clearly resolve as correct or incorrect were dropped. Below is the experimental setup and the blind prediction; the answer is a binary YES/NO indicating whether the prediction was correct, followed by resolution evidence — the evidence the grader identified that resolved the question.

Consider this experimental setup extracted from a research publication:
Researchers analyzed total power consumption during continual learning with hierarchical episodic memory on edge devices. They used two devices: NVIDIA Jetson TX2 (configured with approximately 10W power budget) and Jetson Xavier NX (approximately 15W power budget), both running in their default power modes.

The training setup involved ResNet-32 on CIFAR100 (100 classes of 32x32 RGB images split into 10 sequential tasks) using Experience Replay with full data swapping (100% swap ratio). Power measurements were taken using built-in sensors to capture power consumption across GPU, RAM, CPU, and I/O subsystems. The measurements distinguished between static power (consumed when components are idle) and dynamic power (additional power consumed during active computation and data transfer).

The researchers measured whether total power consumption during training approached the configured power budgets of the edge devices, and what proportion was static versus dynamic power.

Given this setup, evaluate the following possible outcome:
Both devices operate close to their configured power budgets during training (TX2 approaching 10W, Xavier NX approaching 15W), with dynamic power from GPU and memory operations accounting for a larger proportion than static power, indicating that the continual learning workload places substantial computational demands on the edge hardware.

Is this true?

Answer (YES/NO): YES